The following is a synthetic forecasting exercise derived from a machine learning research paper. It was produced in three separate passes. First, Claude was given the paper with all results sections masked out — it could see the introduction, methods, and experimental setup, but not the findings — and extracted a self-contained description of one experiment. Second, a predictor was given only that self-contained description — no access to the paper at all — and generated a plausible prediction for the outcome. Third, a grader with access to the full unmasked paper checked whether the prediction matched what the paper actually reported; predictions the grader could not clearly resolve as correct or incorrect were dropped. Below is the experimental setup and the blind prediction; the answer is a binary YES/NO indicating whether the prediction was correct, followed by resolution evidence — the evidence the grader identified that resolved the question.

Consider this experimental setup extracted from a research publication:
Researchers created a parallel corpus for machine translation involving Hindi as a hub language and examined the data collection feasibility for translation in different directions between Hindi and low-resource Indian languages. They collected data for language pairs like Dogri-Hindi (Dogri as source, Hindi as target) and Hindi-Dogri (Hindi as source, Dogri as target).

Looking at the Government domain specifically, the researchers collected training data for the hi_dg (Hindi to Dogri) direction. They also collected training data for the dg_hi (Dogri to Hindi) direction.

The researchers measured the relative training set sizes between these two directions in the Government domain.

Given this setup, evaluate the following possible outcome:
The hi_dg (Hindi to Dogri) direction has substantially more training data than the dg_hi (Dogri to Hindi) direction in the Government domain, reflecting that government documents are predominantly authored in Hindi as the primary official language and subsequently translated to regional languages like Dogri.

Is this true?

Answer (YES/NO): YES